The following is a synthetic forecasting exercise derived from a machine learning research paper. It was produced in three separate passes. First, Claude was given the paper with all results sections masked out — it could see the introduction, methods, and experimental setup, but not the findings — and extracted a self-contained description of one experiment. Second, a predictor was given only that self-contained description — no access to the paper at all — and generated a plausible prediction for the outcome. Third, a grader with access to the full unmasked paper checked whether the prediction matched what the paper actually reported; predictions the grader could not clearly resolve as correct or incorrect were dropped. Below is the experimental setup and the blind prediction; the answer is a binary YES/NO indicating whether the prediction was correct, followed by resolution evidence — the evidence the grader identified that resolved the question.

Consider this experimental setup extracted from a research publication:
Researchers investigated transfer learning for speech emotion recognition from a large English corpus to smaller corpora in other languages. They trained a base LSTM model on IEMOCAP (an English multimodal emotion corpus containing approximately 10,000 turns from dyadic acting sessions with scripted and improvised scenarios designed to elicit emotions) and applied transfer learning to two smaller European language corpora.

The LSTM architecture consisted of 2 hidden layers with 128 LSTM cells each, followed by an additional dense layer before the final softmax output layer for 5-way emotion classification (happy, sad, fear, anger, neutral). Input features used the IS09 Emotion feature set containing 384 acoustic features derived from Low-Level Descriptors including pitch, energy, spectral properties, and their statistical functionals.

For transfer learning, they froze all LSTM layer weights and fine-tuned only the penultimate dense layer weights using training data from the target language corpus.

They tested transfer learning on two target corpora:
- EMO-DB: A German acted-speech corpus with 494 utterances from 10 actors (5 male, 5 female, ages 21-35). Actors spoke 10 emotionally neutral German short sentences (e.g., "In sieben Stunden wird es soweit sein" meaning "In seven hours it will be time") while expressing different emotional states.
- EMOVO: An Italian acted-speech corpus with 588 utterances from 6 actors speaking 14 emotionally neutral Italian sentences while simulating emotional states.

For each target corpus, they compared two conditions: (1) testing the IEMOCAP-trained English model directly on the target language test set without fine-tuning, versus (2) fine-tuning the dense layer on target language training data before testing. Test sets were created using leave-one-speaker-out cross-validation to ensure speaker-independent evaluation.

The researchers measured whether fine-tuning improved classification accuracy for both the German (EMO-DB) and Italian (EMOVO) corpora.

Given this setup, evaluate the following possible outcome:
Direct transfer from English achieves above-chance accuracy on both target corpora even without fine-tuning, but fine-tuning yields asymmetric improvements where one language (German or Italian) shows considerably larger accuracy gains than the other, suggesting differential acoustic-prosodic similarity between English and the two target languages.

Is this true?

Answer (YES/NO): NO